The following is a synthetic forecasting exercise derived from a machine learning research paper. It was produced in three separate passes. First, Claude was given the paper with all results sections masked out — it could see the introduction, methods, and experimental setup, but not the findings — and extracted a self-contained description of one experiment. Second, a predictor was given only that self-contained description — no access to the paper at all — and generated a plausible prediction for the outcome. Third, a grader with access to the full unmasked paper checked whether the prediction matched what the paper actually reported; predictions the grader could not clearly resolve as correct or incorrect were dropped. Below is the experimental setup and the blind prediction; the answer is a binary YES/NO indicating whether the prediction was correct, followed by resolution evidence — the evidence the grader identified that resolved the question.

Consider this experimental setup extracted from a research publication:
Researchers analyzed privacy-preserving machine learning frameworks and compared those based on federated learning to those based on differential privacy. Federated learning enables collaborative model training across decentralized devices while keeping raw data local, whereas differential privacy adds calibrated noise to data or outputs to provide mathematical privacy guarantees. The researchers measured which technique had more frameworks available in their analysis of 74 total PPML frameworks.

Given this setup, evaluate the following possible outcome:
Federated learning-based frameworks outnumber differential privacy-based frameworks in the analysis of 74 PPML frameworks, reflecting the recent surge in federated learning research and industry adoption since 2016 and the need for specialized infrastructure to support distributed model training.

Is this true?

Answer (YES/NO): YES